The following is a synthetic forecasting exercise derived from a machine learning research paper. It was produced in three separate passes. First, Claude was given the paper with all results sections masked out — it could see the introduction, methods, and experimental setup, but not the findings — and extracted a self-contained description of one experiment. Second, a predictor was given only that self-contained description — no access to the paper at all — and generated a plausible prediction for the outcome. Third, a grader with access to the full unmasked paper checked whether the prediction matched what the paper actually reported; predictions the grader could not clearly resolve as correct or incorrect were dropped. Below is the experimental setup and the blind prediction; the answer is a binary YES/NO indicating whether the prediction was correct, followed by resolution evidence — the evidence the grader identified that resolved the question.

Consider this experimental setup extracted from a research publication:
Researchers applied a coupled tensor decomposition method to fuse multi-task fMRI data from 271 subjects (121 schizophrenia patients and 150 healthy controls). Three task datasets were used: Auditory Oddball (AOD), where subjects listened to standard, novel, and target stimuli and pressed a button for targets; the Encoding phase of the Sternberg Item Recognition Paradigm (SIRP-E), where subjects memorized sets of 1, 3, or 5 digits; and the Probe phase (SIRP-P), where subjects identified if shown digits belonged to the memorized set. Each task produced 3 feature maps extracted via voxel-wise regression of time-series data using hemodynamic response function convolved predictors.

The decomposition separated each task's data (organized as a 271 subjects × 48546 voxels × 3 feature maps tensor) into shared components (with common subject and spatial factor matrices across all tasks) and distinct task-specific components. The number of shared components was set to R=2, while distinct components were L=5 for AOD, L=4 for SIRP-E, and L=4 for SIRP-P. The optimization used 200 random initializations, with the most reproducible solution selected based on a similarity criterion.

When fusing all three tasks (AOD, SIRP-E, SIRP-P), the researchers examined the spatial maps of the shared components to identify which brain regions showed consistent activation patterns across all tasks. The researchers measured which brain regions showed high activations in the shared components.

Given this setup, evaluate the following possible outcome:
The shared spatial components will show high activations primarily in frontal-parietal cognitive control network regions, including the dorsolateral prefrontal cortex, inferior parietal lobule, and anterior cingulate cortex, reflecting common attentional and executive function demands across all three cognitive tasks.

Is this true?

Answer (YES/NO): NO